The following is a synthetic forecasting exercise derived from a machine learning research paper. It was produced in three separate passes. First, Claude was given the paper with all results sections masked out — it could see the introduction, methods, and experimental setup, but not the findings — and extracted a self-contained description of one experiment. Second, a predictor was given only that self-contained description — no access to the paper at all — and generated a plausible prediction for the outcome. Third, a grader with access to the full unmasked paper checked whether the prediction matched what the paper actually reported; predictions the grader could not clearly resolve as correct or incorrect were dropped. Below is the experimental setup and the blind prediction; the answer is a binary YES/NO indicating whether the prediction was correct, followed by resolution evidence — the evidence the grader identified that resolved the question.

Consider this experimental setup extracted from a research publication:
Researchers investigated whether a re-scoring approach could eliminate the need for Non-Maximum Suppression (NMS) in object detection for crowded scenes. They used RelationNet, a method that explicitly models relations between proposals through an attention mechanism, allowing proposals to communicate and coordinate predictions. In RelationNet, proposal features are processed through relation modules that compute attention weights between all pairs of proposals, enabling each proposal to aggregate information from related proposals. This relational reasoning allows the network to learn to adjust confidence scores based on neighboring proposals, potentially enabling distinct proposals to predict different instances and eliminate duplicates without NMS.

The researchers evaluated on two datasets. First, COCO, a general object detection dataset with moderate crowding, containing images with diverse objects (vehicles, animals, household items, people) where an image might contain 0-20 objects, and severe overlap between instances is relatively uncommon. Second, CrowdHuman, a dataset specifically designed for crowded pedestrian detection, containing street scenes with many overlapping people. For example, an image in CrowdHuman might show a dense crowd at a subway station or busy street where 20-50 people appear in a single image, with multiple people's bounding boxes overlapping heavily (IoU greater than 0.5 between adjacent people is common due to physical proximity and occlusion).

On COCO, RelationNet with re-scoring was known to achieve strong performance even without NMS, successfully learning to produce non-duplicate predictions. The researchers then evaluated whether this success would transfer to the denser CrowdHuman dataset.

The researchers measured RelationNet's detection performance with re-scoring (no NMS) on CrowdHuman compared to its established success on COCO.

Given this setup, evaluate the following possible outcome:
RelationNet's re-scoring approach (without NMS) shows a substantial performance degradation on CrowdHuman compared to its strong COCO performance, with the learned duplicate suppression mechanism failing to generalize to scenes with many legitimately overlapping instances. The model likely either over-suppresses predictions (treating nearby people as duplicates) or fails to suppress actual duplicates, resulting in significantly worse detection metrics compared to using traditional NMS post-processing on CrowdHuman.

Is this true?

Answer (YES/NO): YES